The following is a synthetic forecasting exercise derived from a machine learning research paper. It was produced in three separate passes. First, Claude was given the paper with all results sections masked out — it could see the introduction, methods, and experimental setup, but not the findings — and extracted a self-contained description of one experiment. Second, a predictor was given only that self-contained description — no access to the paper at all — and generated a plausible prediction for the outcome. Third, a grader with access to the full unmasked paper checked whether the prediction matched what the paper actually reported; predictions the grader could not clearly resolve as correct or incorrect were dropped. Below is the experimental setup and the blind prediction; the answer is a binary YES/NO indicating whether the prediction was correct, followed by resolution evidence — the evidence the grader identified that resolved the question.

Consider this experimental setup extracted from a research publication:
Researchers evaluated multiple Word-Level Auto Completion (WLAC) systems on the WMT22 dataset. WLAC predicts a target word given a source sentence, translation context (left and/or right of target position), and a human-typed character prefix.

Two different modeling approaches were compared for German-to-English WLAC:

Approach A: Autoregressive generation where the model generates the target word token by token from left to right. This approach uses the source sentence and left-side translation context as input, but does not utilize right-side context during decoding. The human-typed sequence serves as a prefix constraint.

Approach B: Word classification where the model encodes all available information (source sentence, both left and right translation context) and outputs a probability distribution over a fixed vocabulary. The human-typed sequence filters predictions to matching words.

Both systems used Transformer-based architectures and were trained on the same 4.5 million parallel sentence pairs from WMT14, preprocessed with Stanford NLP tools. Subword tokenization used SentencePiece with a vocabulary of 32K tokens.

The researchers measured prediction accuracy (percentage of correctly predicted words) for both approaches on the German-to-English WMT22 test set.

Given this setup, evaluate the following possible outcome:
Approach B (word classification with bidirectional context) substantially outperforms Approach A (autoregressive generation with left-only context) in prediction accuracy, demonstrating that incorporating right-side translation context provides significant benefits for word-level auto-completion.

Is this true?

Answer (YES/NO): NO